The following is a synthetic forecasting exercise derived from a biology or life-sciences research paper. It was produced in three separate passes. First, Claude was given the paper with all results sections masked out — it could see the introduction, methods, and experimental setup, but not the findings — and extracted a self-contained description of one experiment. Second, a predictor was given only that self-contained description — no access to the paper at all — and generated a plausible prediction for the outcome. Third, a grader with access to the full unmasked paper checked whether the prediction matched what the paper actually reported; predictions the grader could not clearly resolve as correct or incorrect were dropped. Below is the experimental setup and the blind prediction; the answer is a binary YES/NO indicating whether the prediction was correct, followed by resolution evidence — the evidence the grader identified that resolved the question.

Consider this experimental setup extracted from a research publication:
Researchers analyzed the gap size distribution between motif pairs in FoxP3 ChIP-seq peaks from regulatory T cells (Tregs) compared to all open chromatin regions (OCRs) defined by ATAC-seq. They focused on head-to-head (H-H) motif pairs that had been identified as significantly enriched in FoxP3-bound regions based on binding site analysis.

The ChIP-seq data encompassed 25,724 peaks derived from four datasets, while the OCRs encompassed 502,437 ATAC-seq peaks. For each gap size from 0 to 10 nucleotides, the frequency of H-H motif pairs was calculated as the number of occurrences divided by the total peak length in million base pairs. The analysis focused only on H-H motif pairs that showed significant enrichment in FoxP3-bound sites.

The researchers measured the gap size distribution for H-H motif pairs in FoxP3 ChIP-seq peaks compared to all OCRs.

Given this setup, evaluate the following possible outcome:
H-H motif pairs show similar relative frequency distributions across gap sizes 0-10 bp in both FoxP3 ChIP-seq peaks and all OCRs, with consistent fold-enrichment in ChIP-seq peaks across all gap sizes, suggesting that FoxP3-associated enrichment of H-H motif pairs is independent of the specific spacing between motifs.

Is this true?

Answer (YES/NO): NO